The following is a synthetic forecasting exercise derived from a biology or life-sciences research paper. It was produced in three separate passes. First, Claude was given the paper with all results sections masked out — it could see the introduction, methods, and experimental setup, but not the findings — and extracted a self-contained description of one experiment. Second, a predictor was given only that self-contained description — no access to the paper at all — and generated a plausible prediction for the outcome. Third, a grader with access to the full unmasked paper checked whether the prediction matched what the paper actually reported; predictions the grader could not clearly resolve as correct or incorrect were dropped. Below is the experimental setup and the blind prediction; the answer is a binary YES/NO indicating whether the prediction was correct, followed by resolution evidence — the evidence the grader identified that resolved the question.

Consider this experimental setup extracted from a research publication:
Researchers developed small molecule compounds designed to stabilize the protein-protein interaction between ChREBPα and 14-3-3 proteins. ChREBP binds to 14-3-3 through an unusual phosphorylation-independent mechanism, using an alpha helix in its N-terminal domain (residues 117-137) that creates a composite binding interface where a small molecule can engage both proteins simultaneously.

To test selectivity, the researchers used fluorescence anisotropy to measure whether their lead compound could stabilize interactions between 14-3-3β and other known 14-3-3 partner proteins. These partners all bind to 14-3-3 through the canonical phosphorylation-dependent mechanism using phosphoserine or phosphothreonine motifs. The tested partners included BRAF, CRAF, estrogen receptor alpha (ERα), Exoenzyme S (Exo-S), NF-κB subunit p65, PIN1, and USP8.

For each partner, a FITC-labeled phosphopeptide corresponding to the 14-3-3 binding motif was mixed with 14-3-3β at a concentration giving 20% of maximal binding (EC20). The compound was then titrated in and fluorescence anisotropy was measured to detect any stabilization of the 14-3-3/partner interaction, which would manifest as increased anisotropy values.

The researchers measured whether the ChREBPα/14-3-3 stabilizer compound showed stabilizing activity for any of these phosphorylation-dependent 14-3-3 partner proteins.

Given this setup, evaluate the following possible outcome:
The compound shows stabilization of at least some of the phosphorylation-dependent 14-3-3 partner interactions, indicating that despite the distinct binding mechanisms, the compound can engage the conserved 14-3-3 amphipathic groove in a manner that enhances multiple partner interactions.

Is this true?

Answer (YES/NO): NO